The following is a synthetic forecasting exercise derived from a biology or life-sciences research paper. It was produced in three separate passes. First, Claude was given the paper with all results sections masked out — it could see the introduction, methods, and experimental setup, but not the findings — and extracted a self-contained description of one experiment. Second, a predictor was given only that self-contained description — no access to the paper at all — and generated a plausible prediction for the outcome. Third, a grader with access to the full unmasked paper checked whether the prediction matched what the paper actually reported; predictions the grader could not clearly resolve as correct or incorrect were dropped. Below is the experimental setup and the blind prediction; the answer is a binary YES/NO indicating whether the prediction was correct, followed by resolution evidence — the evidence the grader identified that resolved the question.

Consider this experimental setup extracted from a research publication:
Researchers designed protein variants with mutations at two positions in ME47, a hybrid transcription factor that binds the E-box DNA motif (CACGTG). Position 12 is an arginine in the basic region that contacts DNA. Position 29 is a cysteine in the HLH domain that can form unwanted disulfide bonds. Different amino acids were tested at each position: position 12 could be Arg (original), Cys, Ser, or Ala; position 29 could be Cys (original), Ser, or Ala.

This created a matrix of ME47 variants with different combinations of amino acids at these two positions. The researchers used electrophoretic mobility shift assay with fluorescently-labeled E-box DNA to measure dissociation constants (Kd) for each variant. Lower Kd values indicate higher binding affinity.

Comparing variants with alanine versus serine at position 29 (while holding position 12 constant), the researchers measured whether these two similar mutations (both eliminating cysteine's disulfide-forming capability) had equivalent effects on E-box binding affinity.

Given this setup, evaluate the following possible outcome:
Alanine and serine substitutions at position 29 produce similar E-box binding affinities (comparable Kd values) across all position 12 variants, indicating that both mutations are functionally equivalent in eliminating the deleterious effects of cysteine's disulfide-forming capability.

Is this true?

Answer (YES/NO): NO